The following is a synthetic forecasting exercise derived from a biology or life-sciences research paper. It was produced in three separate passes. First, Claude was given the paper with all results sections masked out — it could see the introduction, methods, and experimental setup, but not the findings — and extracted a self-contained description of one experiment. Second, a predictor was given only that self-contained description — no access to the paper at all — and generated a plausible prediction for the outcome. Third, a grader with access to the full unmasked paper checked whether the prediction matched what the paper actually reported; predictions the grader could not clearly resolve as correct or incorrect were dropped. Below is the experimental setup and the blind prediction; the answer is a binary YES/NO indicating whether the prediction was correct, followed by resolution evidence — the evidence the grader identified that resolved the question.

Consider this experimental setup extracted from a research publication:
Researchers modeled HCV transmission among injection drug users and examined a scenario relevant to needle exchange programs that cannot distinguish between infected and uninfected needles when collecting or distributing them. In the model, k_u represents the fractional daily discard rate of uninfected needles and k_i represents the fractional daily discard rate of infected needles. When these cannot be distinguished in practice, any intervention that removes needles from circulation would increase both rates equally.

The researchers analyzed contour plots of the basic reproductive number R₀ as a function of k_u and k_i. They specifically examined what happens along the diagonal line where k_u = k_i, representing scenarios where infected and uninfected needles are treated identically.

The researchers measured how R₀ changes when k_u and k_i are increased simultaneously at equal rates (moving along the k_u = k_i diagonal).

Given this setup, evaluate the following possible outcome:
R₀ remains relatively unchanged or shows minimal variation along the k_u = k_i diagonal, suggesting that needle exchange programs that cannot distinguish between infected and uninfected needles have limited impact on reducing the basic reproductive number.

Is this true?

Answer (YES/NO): NO